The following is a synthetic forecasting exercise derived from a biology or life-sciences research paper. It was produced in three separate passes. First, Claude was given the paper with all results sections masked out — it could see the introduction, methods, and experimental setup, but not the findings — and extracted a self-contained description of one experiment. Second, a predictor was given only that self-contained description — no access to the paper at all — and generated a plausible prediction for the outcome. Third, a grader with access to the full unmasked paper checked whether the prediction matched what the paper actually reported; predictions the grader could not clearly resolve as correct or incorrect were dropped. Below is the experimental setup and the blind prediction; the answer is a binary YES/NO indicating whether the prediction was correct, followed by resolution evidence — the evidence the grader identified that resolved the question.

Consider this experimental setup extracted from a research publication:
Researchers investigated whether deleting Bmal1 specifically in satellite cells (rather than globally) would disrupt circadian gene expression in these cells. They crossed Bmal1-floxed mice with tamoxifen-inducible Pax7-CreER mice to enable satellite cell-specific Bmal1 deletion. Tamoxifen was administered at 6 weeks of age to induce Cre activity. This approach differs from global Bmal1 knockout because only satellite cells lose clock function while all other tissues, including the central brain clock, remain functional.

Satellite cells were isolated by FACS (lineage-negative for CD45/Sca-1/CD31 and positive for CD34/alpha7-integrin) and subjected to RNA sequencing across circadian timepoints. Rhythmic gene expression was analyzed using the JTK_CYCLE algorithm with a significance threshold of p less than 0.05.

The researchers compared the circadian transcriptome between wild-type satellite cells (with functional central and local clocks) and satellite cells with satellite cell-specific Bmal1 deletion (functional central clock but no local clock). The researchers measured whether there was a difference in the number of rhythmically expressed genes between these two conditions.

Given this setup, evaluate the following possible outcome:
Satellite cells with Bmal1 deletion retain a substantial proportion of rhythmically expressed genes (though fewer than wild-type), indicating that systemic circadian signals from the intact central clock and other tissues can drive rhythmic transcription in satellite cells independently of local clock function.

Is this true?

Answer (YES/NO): YES